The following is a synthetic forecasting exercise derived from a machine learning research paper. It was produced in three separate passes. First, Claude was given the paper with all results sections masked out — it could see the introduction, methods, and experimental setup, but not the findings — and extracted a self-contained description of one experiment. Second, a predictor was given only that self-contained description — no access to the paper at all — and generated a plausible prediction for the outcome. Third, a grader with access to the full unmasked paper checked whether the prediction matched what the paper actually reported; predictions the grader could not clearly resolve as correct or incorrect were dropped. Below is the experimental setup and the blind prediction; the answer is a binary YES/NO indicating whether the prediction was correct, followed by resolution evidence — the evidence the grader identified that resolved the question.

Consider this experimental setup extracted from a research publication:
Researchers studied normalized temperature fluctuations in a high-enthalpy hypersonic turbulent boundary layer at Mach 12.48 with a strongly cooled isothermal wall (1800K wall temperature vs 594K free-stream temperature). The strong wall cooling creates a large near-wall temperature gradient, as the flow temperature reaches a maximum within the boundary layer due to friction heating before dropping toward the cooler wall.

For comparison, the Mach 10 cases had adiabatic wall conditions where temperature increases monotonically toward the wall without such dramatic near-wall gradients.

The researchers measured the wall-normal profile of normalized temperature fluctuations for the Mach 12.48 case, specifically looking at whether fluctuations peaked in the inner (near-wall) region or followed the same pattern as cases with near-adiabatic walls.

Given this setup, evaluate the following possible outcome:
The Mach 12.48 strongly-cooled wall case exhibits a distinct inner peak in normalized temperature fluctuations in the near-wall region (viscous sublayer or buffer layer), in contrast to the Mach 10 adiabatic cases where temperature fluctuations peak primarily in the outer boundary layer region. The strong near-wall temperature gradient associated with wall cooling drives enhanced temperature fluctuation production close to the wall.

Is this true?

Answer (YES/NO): YES